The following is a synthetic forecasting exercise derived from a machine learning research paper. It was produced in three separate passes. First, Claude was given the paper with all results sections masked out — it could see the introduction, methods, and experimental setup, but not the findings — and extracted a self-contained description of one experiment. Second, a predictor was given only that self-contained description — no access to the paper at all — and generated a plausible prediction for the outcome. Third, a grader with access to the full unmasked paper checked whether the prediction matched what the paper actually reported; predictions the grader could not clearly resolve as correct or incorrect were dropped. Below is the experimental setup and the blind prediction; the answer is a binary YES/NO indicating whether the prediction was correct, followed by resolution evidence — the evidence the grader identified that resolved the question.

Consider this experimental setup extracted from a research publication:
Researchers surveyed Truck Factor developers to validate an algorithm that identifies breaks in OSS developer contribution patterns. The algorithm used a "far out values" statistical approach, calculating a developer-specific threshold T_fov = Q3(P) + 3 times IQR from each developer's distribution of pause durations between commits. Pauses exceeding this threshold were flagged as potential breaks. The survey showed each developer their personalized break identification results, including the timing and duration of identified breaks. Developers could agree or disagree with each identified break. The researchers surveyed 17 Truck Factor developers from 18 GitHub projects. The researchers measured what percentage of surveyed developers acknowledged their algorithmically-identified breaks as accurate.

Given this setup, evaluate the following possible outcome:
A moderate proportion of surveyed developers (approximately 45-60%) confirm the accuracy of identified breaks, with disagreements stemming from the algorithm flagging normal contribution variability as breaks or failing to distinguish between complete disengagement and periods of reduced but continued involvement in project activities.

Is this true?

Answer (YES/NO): NO